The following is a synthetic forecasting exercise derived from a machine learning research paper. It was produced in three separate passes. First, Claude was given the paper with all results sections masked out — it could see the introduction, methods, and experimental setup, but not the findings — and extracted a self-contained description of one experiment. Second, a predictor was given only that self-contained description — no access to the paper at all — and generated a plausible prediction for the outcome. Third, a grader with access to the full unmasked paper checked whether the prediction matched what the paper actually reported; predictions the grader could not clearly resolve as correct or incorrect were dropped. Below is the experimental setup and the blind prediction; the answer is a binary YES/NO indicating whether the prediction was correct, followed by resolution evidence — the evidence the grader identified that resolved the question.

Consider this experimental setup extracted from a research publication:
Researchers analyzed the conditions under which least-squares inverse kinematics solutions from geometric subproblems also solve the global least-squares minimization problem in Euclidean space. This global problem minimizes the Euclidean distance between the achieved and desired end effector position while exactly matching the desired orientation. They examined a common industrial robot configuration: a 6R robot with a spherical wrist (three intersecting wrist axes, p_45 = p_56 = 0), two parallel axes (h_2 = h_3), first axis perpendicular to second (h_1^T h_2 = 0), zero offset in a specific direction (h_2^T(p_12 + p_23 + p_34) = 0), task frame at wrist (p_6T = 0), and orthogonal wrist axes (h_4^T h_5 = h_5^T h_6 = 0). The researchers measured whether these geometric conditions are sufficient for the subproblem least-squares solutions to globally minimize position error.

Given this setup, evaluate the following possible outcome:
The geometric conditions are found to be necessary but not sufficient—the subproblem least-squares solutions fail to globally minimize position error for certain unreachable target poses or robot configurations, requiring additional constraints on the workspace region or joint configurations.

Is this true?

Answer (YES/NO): NO